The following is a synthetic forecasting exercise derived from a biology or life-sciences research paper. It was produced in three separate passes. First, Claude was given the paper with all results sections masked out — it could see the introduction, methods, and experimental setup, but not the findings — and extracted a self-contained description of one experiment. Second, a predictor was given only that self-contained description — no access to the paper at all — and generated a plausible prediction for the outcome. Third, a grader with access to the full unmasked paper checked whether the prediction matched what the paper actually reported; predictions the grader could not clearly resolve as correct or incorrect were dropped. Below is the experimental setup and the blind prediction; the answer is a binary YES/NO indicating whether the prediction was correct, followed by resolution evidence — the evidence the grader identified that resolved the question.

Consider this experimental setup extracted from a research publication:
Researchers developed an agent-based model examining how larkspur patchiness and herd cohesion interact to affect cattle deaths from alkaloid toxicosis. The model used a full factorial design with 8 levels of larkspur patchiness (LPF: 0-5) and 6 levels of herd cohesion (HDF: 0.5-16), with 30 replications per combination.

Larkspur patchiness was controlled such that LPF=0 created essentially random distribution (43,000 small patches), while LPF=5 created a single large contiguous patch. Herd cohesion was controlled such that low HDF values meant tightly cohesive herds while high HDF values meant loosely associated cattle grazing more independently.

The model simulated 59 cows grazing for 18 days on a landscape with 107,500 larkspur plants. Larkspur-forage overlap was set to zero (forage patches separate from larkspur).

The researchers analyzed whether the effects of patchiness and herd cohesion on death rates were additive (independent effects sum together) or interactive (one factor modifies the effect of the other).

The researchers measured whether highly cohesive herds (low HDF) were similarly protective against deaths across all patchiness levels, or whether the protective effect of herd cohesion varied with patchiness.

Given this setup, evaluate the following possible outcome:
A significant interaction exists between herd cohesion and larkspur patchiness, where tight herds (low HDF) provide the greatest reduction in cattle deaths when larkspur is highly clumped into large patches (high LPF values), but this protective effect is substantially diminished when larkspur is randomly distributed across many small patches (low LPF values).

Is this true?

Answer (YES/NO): YES